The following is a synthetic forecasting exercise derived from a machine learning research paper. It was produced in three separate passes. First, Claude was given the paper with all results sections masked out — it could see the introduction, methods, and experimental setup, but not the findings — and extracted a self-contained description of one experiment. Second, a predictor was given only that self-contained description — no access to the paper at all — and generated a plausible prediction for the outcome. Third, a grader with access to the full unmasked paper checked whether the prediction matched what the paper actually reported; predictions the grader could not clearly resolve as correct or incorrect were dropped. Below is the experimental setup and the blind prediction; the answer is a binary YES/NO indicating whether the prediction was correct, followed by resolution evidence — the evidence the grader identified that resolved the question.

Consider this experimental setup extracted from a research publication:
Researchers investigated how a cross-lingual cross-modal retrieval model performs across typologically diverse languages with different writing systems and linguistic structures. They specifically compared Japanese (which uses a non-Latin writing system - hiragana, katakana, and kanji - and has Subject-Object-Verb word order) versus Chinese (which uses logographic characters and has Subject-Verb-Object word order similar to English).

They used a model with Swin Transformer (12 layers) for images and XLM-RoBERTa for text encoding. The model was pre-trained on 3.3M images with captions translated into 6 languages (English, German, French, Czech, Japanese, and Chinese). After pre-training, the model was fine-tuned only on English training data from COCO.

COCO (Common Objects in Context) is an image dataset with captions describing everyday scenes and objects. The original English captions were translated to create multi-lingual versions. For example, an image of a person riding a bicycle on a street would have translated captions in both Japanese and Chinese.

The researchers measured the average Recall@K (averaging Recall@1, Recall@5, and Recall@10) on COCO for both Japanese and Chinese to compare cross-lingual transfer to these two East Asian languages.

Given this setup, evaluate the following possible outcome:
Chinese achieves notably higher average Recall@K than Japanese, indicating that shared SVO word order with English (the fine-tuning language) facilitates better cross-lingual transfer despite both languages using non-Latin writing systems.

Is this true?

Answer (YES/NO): NO